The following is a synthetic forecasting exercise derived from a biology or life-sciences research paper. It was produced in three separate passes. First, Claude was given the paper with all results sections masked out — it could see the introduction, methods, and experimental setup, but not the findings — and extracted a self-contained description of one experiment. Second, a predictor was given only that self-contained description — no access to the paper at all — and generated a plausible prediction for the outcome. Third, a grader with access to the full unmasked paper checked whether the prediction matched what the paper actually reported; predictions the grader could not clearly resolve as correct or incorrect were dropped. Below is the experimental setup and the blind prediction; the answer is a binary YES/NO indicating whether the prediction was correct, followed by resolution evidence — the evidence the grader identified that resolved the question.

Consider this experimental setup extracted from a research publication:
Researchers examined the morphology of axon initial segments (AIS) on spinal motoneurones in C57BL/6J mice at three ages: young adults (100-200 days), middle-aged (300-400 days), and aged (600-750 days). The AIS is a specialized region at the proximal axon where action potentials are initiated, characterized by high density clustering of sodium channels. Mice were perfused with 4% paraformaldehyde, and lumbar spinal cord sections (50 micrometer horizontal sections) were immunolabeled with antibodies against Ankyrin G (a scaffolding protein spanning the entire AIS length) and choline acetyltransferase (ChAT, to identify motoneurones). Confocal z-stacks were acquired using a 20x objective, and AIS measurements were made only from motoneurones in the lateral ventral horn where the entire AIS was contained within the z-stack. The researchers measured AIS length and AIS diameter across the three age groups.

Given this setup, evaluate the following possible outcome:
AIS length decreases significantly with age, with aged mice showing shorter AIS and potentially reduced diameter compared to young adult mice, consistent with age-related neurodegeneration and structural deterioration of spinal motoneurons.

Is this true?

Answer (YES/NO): NO